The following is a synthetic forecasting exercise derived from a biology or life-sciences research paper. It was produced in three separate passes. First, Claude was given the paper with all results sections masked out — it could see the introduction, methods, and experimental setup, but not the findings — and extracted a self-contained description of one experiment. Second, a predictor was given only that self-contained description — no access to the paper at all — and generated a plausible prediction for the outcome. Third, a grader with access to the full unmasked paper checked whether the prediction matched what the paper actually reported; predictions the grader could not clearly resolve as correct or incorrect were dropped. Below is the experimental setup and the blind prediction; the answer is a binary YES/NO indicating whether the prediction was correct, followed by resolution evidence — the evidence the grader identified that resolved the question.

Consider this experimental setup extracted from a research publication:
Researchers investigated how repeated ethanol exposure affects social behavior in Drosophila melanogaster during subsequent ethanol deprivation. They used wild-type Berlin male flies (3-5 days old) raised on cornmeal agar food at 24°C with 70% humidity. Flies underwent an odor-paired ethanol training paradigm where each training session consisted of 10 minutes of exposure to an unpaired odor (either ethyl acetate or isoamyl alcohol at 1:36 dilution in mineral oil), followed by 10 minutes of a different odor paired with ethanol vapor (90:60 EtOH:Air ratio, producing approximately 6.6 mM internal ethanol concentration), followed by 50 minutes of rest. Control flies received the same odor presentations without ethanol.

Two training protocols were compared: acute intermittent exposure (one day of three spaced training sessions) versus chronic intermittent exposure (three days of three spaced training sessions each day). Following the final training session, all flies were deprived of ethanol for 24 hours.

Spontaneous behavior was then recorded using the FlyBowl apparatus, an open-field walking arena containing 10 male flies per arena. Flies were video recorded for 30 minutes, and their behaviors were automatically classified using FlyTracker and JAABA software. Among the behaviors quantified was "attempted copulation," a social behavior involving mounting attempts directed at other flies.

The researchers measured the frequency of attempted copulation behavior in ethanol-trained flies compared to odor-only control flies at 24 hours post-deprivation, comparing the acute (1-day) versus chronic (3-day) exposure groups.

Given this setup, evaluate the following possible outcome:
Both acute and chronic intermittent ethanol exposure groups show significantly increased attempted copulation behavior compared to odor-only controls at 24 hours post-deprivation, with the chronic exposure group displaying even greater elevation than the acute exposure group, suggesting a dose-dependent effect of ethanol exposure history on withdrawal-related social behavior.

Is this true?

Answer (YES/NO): NO